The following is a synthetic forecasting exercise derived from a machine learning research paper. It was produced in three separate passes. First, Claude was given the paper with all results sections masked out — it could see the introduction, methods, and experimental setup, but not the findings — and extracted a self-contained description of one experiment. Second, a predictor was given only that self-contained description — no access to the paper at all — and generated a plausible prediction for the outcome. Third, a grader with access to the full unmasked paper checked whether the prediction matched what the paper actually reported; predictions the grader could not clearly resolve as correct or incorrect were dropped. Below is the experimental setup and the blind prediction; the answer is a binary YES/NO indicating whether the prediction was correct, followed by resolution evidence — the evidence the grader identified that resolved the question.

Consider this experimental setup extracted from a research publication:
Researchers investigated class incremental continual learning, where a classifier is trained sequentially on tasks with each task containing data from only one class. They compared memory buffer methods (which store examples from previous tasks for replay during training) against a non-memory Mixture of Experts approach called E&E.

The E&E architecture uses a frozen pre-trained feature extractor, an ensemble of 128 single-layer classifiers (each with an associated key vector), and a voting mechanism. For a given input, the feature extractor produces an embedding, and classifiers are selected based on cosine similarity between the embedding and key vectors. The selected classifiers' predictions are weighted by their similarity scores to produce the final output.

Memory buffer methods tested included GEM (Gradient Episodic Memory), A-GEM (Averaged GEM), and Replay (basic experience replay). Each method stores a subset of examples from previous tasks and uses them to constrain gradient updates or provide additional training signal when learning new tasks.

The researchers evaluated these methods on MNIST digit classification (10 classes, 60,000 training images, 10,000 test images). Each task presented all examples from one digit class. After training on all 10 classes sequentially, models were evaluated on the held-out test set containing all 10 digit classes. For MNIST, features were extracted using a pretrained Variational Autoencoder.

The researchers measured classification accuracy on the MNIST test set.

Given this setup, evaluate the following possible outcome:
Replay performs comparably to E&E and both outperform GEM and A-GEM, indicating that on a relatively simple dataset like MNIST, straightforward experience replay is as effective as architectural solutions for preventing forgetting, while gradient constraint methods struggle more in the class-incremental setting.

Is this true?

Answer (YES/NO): NO